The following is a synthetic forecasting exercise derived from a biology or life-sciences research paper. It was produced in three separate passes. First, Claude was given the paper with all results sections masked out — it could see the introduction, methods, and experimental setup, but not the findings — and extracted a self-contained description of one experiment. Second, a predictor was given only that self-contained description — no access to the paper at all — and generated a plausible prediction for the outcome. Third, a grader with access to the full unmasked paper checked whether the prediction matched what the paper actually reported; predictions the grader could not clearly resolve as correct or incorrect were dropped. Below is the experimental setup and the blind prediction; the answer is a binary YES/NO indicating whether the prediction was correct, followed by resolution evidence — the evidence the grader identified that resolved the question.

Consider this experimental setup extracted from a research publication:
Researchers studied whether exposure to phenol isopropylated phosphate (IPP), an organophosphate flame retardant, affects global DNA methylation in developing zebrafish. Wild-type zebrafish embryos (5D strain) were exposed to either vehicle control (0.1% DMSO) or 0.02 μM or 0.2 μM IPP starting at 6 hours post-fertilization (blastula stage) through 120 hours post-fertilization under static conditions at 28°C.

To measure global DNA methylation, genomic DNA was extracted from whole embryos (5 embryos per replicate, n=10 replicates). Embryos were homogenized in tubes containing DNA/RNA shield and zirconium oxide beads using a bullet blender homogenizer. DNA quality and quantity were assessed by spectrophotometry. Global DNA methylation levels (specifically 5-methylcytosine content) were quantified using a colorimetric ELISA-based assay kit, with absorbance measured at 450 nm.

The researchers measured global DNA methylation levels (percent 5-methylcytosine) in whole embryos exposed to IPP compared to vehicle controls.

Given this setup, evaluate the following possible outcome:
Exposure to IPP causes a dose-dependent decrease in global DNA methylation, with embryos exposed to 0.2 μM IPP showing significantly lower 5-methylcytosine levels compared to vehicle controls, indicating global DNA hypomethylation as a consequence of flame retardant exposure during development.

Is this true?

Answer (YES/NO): NO